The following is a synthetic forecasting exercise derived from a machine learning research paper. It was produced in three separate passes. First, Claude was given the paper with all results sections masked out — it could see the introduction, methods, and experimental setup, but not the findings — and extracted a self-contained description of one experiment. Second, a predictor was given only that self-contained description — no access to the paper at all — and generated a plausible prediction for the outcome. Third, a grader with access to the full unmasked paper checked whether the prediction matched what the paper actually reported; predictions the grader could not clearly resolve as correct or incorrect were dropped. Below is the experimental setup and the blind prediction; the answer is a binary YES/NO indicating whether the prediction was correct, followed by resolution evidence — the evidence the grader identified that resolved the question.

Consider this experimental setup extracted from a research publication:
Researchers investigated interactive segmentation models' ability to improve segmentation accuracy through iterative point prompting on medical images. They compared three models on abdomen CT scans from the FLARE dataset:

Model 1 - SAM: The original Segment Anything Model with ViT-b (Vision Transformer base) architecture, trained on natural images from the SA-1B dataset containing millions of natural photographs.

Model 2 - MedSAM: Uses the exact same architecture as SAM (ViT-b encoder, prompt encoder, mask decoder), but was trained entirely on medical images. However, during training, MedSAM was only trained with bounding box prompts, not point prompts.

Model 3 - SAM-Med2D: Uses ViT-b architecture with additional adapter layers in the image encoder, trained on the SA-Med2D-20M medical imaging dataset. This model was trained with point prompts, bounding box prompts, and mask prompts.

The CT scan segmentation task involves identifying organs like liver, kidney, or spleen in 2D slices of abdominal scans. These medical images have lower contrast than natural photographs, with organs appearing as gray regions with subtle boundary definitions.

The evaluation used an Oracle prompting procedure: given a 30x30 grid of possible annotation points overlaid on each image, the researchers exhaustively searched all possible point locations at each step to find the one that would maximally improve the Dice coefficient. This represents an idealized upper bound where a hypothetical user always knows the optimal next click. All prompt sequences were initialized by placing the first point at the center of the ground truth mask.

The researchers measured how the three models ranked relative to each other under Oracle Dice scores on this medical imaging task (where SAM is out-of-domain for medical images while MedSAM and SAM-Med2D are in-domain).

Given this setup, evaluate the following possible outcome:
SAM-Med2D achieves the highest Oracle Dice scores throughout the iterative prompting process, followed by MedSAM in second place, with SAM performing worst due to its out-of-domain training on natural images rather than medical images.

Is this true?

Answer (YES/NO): NO